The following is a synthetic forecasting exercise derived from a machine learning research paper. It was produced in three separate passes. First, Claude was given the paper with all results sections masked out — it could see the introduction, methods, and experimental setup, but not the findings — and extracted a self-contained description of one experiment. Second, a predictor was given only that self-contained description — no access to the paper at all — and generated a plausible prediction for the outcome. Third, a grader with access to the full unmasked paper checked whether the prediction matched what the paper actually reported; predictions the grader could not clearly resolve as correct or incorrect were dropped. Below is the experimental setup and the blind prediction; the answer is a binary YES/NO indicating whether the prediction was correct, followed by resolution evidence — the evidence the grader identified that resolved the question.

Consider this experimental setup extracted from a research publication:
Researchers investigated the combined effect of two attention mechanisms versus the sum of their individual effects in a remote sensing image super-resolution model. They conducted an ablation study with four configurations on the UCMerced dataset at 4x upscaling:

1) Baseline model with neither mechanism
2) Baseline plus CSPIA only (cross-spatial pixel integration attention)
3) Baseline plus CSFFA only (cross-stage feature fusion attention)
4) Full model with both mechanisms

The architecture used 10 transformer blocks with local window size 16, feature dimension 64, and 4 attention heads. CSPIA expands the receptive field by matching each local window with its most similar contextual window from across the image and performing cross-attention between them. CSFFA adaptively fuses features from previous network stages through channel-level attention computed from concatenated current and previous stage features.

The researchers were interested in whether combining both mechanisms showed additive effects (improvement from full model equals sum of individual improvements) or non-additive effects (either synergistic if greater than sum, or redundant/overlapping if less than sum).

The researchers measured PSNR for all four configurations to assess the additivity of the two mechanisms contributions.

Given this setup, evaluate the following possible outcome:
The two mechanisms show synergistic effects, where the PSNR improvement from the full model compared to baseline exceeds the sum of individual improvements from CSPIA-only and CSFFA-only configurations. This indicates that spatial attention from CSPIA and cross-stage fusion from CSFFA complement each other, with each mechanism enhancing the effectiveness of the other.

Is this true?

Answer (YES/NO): NO